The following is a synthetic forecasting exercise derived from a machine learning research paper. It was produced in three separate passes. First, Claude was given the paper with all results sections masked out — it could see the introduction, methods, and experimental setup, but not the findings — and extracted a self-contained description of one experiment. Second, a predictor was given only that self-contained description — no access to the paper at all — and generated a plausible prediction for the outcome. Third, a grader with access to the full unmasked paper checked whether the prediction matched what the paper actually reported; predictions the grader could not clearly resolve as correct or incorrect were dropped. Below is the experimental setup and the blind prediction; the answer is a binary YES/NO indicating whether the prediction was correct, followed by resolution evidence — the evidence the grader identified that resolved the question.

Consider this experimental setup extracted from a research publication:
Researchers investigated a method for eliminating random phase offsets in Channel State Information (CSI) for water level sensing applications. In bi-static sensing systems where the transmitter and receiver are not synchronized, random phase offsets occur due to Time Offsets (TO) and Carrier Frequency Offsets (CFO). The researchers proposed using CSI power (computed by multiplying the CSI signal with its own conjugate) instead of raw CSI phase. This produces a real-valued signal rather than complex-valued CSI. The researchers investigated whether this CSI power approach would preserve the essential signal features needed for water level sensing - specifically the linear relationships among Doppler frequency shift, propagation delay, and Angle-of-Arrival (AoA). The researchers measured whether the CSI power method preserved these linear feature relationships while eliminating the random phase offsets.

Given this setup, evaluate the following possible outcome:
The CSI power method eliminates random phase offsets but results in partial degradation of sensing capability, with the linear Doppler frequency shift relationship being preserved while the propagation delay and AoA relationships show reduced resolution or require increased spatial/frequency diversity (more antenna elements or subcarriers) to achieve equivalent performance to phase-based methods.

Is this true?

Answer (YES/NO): NO